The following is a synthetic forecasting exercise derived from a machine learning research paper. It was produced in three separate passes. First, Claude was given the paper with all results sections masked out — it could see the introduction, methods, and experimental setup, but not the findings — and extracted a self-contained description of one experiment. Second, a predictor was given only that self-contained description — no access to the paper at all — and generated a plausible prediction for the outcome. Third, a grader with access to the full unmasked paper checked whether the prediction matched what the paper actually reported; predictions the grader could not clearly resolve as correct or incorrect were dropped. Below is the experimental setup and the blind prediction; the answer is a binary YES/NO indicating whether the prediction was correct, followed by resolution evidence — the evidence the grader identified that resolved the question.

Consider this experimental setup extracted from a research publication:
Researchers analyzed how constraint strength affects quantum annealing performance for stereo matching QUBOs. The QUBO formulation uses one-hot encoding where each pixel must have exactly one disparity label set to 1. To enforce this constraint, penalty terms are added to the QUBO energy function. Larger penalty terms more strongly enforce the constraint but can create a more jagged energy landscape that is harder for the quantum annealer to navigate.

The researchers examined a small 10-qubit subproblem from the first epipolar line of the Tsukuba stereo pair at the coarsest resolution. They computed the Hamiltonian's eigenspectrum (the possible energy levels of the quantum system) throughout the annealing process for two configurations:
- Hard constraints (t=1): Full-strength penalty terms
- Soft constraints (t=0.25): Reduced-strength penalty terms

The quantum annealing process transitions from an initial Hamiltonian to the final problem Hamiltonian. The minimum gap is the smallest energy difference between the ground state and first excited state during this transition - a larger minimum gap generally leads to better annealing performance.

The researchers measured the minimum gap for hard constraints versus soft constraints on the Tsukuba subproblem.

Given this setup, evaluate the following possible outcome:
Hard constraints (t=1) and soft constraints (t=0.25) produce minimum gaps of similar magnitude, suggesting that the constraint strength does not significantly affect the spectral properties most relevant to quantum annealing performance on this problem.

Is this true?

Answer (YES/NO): NO